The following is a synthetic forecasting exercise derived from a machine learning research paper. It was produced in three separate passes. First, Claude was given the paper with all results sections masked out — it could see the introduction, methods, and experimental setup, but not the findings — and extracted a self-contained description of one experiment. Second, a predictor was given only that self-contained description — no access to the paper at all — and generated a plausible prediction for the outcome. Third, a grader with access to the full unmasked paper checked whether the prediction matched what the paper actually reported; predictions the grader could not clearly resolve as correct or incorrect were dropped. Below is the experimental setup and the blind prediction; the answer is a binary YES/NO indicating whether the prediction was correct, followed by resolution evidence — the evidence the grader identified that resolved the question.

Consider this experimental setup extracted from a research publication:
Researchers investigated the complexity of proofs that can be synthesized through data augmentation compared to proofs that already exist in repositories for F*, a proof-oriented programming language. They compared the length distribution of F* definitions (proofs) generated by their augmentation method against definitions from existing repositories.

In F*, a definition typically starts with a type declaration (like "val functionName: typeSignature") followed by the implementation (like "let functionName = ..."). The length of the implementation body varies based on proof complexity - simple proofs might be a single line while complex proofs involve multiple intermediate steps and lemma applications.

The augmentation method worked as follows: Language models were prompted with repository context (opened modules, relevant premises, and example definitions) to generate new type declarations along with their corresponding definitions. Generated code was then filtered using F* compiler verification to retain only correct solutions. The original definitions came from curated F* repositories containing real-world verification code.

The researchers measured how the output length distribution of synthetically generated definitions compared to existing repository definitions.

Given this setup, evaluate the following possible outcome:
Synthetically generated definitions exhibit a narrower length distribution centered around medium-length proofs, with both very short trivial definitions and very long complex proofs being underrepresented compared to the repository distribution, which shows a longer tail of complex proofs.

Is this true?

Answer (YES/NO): NO